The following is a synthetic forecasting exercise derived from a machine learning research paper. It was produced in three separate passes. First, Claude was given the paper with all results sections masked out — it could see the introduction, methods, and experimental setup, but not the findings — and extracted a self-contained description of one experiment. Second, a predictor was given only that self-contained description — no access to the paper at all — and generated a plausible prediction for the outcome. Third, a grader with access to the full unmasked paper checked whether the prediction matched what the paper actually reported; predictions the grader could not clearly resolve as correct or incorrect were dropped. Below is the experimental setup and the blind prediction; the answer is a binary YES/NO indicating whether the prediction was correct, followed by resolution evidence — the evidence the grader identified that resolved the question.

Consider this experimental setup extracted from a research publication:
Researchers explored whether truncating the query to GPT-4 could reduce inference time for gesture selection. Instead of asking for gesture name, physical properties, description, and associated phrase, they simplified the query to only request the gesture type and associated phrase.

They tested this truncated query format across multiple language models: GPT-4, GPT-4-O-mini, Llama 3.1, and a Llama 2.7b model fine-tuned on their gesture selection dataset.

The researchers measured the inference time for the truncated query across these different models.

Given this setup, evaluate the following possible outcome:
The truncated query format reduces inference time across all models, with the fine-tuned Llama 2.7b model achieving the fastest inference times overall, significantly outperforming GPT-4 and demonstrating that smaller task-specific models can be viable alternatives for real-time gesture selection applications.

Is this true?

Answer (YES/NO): NO